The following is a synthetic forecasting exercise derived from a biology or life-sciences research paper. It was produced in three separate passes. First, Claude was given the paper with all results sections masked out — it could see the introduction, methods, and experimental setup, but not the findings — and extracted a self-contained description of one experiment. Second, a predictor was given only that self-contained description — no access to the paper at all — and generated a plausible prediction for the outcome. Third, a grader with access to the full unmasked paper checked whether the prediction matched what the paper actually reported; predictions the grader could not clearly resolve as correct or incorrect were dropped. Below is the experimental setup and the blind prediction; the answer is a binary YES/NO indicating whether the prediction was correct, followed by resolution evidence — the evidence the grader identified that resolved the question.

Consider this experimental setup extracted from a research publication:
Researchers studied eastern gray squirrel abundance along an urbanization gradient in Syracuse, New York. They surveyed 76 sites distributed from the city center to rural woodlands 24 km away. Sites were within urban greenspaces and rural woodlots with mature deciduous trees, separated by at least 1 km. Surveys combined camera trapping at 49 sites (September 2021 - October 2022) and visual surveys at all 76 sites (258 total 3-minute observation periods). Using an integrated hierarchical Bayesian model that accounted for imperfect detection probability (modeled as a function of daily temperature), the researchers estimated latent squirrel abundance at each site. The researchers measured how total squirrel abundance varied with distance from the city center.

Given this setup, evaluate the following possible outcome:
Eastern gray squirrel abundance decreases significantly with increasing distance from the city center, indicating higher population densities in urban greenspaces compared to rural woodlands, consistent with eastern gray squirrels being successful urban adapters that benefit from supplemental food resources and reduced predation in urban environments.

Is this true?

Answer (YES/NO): YES